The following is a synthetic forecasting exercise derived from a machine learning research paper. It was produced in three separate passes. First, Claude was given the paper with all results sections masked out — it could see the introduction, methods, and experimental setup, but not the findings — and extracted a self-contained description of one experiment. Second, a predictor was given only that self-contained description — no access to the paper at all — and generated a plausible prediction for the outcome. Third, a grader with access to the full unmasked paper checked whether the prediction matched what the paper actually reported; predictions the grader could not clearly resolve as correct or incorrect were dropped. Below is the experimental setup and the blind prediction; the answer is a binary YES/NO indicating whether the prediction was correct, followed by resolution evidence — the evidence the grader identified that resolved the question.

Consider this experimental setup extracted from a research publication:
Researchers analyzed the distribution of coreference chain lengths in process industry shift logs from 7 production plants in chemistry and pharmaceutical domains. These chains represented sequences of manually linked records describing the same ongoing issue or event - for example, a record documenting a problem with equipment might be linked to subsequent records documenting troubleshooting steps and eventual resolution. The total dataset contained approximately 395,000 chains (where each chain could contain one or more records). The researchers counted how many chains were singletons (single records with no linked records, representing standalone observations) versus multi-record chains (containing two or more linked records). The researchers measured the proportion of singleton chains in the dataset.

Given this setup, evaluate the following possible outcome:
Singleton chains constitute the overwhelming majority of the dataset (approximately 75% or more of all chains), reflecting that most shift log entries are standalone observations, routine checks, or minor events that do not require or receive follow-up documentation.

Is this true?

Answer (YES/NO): YES